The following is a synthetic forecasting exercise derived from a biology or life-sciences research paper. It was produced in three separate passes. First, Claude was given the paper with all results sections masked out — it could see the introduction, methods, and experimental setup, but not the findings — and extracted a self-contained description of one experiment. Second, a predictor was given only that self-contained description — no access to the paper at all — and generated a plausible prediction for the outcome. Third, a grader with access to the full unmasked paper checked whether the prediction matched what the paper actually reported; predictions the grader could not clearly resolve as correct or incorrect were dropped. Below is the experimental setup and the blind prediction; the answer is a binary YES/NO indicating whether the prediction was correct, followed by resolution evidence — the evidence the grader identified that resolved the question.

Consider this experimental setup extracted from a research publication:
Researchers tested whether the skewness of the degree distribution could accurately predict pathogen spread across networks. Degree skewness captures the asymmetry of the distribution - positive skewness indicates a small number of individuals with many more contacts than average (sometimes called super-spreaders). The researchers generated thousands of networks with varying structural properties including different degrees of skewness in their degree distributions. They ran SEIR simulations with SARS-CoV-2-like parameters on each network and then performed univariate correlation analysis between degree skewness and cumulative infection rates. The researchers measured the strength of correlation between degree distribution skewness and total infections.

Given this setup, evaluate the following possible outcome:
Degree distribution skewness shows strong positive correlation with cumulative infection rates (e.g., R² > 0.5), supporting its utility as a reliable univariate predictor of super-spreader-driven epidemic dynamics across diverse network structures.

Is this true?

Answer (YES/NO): NO